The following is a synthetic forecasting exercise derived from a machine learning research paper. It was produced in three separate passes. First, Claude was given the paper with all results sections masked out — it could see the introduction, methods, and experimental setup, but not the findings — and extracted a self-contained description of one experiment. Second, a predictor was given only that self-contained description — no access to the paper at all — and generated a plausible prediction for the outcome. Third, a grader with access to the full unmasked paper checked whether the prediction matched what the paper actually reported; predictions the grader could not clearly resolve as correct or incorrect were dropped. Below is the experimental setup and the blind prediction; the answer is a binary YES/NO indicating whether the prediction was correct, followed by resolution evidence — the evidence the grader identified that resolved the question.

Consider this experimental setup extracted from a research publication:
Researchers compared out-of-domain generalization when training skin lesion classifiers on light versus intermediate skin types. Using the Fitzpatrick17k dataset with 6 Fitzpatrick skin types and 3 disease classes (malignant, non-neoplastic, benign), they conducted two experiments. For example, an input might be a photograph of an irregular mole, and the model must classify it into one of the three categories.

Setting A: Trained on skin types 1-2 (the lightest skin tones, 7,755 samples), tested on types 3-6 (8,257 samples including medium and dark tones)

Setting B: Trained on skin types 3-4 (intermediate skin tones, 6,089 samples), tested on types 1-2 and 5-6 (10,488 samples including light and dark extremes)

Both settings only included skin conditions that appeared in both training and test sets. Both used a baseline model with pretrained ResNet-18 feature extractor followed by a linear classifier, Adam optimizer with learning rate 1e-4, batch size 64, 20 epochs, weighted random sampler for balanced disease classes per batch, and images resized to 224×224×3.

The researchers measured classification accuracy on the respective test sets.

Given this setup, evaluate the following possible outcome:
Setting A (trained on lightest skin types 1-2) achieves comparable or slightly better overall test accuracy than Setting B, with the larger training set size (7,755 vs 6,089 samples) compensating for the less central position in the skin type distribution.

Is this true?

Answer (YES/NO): YES